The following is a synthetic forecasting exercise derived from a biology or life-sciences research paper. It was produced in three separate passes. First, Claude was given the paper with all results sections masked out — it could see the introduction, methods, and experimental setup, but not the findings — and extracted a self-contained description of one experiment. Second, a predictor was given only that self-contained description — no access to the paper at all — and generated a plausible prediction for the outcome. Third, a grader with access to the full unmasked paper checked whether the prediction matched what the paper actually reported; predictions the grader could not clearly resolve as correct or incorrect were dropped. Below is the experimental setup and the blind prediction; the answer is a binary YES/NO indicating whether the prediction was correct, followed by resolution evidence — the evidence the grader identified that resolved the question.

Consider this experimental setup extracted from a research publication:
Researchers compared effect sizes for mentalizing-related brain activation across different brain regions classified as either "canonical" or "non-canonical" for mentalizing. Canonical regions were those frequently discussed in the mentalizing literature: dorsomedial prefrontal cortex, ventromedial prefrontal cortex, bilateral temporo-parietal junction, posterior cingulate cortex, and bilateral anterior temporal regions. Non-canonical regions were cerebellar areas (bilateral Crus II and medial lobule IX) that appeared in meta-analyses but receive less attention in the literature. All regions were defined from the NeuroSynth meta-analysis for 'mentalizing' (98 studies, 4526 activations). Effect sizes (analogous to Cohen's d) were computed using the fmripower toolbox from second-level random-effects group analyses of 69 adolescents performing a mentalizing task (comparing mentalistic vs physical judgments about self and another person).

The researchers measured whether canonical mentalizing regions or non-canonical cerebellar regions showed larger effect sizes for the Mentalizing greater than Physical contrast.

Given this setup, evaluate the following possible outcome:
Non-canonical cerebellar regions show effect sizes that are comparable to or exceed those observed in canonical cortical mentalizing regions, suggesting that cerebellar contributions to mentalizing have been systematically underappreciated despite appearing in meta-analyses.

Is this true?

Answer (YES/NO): YES